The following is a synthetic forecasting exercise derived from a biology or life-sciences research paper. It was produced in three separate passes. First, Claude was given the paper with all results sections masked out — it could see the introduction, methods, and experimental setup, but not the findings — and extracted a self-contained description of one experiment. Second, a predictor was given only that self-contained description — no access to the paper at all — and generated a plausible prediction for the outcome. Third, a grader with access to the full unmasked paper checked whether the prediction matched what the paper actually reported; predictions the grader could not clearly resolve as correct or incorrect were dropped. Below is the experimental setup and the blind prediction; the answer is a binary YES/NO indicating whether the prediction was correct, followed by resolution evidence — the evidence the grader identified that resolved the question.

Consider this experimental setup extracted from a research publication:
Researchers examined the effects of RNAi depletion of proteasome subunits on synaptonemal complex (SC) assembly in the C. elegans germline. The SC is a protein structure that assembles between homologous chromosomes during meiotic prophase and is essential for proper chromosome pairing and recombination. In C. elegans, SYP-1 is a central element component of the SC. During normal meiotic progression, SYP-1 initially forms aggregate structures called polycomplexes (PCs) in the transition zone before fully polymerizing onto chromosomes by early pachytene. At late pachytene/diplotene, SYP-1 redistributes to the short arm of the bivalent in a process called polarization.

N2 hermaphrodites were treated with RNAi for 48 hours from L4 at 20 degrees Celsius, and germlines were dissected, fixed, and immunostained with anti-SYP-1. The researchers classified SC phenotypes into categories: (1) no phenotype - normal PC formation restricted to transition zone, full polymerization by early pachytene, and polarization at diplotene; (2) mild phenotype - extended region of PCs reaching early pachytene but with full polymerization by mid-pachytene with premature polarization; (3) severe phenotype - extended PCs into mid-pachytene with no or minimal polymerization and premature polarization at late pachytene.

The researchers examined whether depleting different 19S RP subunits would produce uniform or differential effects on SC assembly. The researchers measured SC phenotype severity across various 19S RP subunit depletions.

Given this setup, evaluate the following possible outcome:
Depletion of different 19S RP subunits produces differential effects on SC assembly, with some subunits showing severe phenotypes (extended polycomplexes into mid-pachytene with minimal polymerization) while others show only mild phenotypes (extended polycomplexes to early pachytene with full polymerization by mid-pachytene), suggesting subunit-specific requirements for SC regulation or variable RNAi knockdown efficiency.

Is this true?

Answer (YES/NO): NO